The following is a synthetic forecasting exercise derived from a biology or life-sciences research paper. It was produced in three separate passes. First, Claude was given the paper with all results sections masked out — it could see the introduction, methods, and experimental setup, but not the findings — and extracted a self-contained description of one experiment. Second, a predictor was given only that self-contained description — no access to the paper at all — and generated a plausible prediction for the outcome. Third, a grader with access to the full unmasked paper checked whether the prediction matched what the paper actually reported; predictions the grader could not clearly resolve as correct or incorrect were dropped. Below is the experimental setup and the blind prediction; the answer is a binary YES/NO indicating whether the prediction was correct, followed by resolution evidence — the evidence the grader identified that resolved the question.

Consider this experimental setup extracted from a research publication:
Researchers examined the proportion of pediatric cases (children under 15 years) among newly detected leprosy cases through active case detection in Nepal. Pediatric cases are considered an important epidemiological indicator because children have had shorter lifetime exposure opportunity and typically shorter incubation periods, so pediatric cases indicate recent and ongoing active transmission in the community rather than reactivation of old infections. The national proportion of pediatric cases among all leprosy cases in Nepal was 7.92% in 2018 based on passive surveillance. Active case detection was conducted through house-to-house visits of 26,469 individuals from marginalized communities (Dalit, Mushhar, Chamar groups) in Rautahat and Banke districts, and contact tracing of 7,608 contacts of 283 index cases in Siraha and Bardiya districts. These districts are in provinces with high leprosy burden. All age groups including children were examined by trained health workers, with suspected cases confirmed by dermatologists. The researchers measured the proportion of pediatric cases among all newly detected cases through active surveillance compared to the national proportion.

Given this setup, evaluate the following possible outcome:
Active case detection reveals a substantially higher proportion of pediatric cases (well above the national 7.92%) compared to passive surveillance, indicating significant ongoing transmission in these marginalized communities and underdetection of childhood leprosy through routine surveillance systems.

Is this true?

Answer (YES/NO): NO